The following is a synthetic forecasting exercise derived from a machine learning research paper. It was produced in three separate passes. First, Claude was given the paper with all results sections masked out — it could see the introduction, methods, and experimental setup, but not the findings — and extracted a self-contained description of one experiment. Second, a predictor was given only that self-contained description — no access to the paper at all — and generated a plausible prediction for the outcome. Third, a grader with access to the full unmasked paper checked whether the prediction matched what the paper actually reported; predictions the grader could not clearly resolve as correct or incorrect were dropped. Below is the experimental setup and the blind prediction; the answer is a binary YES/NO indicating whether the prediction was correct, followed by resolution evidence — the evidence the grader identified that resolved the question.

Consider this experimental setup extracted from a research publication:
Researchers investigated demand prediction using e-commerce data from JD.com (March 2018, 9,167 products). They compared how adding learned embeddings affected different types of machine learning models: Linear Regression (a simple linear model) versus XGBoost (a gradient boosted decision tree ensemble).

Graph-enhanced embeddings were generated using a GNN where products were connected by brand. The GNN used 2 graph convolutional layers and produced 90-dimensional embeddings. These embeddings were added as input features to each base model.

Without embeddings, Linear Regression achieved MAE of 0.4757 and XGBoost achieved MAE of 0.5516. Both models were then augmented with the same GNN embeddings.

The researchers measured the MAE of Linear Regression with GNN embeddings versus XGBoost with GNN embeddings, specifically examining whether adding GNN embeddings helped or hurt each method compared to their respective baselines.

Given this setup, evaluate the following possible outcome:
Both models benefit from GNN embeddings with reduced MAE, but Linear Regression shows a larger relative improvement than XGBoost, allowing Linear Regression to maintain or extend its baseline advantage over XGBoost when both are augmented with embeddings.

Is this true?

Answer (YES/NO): NO